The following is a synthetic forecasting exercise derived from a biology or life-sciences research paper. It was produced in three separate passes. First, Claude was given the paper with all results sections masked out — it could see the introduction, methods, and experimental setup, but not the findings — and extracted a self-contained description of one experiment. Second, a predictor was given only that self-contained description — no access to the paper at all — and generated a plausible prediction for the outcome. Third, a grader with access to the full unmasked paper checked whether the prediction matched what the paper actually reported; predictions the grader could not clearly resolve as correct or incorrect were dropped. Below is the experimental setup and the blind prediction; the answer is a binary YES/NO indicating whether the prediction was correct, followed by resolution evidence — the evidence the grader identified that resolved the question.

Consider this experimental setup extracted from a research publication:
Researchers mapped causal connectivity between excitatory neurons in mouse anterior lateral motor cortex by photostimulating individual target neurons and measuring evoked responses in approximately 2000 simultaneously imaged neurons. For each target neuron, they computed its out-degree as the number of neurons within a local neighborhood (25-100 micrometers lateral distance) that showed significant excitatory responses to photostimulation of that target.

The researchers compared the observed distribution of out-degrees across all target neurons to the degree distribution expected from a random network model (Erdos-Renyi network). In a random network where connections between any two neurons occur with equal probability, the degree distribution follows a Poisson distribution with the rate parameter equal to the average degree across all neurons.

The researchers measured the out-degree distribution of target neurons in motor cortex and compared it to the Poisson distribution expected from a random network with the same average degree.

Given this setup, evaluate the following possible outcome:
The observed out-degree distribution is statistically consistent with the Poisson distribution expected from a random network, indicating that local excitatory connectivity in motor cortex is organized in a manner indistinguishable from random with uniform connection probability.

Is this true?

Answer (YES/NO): NO